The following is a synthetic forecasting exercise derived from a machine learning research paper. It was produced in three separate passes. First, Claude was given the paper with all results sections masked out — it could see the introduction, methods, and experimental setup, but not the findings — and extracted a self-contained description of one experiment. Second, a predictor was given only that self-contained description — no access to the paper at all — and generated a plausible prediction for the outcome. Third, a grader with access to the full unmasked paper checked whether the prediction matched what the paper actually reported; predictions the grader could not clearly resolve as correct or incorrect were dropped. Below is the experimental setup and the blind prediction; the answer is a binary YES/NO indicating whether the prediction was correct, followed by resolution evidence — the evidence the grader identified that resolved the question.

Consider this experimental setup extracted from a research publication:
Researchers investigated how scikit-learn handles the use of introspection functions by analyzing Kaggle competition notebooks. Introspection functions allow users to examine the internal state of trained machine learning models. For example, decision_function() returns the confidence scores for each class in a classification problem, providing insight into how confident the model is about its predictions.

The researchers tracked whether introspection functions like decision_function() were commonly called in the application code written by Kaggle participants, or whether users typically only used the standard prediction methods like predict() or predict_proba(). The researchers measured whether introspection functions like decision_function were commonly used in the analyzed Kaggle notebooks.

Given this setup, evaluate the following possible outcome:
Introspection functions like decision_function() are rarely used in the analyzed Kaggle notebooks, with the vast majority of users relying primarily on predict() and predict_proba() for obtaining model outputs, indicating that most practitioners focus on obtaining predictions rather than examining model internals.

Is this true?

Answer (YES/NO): YES